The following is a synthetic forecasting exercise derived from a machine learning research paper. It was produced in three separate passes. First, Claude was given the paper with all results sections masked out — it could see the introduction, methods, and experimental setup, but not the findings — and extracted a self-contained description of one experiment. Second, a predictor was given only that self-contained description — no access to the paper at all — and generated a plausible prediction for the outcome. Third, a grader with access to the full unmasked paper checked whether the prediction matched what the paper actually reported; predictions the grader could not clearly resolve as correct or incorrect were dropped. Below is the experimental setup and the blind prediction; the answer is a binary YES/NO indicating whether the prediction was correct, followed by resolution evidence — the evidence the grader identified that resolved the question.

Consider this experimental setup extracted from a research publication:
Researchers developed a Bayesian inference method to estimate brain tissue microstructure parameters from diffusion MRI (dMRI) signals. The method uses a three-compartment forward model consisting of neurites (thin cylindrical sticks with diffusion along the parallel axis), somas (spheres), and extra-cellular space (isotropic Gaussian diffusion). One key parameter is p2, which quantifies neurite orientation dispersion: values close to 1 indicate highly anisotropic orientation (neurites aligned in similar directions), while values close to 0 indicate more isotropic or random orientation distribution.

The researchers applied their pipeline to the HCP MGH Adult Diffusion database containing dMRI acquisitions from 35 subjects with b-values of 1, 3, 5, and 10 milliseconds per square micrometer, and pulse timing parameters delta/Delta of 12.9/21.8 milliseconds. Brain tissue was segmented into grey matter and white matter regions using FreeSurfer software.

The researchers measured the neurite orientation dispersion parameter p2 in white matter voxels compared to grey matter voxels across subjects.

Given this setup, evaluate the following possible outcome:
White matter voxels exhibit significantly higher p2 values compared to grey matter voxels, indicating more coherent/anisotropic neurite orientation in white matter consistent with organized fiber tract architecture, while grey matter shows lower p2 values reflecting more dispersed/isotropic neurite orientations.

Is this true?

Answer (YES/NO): YES